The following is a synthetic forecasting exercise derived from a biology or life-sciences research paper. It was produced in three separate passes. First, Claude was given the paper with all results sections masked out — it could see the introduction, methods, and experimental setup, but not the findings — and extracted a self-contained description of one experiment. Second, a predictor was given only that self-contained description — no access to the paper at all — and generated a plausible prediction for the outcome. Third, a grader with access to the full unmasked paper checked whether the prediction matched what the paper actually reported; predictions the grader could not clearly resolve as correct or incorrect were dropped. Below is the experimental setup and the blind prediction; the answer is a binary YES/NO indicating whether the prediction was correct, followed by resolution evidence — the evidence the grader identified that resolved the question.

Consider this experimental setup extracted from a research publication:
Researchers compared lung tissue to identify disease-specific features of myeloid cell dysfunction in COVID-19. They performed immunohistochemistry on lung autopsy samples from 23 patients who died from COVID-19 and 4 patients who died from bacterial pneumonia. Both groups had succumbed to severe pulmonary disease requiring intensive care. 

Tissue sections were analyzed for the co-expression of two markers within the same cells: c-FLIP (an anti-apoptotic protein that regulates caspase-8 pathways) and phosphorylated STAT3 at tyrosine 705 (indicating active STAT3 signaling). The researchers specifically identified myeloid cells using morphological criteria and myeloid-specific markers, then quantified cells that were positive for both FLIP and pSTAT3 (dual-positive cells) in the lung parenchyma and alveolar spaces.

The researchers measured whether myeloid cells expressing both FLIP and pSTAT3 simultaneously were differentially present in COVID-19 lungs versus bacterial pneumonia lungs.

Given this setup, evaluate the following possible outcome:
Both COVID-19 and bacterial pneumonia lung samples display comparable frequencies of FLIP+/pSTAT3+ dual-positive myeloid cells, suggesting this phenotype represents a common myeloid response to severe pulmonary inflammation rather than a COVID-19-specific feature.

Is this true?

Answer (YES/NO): NO